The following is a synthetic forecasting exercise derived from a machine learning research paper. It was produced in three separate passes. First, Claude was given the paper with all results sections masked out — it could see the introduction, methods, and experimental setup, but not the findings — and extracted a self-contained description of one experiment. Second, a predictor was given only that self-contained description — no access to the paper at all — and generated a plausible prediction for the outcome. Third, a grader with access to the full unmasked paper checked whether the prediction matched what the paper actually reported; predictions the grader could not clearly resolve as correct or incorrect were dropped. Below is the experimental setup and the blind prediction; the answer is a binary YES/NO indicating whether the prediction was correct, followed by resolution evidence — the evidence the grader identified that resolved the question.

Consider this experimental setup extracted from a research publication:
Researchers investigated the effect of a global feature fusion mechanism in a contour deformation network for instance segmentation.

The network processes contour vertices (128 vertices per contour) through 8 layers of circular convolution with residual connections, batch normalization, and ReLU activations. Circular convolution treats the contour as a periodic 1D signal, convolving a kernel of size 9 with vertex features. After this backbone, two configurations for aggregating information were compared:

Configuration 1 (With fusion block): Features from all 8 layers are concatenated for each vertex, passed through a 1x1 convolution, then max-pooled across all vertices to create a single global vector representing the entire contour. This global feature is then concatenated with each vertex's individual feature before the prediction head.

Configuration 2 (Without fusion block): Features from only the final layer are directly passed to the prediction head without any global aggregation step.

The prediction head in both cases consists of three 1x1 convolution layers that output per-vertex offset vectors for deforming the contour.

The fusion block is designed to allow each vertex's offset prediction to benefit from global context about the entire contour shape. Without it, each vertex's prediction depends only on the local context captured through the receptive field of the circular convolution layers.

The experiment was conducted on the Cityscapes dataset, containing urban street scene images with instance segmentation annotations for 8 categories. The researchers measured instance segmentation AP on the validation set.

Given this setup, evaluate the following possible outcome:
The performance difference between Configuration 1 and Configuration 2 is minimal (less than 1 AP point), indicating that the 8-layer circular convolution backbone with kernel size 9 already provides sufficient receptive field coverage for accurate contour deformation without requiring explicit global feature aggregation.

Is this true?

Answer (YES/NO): NO